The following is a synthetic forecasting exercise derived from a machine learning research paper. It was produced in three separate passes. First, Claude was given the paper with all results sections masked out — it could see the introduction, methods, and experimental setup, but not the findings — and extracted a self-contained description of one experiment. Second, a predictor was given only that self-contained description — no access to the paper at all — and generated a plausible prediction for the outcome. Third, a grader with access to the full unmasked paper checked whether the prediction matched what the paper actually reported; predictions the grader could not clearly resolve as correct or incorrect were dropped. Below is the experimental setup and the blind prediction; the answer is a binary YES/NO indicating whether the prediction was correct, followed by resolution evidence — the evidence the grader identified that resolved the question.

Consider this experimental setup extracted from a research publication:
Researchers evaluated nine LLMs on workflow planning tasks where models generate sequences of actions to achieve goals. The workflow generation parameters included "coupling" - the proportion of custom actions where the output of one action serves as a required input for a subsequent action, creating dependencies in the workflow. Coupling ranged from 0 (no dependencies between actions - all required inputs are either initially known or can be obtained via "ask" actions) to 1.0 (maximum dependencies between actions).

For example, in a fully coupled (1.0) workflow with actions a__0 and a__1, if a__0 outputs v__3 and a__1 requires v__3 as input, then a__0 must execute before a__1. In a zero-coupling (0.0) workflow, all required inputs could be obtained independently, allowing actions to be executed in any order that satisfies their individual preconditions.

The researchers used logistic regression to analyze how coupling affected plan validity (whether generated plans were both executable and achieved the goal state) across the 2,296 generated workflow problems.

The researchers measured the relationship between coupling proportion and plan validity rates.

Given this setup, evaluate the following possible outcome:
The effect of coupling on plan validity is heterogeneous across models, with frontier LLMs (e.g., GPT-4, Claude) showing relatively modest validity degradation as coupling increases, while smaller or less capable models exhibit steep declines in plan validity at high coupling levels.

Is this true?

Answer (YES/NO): NO